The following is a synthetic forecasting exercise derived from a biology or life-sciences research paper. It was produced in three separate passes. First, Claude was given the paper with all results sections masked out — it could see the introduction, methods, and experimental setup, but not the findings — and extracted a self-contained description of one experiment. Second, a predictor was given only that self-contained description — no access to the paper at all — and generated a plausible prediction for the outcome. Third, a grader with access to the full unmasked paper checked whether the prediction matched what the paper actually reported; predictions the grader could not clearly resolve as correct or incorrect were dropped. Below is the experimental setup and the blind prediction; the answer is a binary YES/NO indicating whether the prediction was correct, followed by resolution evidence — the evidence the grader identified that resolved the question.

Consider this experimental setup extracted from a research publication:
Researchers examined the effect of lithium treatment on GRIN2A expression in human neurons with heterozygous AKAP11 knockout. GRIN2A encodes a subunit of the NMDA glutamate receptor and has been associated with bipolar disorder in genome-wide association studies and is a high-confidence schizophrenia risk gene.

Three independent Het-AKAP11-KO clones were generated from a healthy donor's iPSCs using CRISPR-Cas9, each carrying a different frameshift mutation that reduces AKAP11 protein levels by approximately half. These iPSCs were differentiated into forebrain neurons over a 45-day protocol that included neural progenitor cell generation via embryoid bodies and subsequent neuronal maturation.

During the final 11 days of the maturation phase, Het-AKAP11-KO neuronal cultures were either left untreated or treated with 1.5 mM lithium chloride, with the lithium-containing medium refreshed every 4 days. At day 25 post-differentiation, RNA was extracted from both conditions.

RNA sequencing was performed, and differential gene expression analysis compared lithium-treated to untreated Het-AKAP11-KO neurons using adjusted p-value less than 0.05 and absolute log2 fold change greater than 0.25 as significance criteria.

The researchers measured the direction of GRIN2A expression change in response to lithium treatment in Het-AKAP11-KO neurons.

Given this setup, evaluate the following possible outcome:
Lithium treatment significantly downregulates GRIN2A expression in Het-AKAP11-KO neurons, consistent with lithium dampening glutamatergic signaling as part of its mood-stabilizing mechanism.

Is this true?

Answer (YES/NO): YES